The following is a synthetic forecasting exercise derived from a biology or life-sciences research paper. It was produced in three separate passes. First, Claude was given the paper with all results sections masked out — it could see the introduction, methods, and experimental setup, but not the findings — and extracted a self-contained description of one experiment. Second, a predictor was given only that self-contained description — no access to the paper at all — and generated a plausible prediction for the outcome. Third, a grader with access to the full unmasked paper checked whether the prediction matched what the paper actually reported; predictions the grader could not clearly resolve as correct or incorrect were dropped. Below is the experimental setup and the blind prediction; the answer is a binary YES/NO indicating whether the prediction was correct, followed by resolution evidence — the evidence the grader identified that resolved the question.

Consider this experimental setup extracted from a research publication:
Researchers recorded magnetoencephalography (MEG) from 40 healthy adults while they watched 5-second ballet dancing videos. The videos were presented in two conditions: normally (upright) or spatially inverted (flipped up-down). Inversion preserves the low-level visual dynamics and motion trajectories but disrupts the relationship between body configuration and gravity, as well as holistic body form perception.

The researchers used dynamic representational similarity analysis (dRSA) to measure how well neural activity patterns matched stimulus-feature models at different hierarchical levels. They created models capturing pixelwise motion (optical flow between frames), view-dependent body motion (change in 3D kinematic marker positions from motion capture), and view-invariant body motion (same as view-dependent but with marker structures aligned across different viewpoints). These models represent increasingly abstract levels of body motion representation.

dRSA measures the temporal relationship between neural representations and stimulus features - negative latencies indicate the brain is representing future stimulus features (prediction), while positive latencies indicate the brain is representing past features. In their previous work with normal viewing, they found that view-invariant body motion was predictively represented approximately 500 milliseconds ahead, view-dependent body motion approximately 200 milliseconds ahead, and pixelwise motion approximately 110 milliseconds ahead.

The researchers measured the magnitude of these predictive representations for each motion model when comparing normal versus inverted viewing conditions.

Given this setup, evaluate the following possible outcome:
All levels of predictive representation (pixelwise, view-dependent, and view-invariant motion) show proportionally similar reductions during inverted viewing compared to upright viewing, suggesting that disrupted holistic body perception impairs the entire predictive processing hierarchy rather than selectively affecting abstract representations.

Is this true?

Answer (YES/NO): NO